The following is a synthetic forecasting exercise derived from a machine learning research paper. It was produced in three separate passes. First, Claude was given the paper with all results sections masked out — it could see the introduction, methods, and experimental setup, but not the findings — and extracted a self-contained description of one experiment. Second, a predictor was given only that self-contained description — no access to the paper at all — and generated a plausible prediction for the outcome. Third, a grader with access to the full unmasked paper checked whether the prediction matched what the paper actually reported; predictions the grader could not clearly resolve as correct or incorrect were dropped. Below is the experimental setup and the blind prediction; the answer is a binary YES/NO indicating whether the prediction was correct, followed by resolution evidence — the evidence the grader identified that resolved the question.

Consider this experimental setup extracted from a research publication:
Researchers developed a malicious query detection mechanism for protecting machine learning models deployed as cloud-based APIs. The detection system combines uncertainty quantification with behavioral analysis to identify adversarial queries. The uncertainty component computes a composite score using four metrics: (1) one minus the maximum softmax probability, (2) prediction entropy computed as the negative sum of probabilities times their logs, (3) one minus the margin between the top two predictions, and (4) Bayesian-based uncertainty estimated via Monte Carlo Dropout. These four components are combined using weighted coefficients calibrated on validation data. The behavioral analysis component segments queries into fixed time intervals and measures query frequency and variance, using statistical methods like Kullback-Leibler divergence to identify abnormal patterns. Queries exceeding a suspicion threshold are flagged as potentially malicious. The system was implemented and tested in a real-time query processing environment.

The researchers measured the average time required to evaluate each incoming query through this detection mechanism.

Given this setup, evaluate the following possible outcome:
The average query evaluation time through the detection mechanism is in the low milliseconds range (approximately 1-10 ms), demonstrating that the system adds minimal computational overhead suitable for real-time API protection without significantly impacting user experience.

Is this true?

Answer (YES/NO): NO